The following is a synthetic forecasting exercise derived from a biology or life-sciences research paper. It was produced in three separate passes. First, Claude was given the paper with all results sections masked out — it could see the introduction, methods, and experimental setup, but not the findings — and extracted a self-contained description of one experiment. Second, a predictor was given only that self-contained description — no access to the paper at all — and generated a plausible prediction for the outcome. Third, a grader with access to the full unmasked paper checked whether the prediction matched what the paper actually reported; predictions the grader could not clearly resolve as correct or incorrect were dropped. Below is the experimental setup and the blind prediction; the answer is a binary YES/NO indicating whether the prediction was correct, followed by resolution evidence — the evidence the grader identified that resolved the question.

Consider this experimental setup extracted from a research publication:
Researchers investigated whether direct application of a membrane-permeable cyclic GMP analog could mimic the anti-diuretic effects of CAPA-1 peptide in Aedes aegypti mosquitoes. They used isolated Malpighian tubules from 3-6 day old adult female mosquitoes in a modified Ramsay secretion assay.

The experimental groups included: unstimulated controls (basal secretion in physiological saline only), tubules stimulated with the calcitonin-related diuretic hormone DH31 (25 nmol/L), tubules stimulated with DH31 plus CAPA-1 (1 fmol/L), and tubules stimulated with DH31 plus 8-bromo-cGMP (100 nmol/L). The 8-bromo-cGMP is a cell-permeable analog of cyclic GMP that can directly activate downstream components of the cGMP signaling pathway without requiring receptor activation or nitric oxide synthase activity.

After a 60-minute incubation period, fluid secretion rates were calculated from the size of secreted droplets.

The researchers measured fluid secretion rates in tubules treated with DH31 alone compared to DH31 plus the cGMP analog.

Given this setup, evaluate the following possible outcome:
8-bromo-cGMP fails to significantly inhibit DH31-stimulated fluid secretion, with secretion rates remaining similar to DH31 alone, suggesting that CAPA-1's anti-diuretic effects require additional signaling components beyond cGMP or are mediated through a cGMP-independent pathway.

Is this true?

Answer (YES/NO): NO